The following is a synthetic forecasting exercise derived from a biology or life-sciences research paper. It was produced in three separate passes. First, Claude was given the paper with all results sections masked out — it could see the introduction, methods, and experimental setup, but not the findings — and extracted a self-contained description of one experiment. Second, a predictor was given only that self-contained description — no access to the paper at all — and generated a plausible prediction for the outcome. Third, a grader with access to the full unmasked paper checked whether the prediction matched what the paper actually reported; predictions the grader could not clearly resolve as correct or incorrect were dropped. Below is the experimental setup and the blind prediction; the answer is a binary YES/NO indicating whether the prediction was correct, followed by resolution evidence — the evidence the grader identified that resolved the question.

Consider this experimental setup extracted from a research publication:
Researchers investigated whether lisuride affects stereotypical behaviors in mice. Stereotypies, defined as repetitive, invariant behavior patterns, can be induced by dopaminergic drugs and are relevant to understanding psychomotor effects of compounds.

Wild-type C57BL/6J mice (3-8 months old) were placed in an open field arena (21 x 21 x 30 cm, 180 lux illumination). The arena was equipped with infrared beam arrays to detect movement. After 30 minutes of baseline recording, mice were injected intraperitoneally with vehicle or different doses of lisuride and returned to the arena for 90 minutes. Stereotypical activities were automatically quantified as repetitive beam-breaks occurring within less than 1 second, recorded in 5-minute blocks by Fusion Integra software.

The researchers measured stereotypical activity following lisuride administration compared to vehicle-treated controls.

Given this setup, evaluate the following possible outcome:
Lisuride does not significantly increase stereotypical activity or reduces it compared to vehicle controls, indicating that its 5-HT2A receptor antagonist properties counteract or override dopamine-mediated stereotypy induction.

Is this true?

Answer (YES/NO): NO